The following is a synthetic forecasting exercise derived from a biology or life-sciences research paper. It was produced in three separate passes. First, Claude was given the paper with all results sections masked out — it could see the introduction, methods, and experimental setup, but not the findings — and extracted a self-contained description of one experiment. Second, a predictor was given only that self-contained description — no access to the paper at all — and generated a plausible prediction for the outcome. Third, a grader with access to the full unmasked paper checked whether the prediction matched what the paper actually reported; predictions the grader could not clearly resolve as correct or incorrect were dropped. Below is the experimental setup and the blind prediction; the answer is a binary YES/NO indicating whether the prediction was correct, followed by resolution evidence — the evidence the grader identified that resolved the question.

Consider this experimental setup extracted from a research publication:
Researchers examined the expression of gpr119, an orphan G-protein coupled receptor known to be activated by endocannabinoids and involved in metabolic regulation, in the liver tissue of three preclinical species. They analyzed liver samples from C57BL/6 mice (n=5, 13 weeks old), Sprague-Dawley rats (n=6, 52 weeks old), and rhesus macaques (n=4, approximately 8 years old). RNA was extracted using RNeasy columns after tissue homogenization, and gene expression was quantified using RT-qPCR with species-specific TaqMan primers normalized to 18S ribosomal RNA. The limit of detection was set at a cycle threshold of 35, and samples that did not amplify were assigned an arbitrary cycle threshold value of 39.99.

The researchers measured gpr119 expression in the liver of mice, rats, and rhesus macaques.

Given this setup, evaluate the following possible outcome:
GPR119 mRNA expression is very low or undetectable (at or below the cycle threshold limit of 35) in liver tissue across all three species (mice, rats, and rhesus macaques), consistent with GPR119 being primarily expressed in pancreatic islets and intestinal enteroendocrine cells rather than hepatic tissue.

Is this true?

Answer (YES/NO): YES